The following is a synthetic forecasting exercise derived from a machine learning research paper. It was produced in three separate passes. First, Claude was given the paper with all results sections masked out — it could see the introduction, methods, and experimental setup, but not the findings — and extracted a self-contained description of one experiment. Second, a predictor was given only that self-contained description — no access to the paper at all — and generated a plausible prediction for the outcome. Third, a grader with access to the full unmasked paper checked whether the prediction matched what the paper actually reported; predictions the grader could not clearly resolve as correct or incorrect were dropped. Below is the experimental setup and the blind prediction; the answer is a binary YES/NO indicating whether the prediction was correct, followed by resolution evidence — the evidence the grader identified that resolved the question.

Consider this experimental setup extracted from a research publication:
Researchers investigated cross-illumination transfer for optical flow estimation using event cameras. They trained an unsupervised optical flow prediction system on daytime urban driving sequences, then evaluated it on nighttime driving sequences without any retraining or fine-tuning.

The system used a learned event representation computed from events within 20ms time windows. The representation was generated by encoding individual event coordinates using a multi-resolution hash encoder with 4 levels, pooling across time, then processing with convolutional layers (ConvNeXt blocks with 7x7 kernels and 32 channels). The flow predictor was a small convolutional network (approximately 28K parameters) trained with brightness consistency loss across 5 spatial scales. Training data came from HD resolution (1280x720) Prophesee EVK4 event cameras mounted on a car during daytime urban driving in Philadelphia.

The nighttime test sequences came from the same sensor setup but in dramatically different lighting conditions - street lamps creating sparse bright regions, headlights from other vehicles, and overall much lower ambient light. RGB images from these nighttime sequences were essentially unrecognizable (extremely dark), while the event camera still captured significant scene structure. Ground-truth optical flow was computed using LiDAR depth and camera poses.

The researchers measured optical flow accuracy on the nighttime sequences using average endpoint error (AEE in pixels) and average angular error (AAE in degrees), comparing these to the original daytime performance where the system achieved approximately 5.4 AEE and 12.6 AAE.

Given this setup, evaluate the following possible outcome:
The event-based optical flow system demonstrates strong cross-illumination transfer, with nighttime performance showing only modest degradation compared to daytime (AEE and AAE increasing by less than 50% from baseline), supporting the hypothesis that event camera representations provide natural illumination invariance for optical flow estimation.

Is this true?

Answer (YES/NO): YES